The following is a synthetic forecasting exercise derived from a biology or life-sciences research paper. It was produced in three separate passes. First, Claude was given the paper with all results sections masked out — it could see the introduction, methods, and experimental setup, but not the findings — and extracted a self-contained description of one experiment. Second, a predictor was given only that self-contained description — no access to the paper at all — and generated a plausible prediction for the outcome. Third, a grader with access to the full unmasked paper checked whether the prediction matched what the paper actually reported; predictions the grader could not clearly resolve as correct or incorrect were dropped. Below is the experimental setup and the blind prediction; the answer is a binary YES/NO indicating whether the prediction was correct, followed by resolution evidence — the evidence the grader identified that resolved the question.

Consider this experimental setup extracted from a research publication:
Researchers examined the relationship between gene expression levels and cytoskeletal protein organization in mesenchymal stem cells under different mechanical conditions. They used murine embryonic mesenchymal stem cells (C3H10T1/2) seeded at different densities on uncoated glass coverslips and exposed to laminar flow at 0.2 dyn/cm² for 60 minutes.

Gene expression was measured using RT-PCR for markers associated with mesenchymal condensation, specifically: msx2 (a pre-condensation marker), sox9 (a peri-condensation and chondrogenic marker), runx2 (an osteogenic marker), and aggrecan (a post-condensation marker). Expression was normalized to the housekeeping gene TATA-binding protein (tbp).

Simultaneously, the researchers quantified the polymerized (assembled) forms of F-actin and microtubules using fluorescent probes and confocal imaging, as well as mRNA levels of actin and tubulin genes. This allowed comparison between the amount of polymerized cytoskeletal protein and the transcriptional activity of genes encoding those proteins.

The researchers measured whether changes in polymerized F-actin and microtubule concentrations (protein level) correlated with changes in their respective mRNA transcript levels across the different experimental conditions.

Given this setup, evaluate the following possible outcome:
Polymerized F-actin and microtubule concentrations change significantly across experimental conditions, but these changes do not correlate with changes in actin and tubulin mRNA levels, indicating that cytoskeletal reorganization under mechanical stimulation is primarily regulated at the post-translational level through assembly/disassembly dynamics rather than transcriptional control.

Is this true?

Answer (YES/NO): NO